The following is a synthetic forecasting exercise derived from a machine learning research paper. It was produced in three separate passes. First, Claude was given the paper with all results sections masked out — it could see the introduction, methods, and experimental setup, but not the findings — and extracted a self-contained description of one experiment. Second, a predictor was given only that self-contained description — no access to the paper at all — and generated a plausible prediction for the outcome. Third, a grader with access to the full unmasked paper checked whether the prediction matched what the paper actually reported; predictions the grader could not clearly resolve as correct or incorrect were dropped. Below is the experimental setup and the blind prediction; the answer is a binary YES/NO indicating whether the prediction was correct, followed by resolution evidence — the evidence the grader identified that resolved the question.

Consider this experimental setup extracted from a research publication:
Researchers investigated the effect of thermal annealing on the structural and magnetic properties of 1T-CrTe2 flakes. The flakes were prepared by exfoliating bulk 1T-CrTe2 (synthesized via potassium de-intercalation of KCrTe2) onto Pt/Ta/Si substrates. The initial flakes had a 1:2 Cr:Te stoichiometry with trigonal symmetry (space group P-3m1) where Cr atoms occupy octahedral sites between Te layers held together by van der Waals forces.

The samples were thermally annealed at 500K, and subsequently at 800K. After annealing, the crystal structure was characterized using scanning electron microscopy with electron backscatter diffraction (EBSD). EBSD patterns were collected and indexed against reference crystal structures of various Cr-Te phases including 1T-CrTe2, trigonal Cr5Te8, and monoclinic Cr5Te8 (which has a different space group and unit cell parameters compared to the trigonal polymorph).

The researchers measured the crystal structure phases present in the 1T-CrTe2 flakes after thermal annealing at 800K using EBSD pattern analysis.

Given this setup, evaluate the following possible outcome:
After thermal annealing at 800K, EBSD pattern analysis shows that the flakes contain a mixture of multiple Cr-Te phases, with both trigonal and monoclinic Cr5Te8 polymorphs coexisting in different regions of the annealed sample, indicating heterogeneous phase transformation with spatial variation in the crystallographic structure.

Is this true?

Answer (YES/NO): YES